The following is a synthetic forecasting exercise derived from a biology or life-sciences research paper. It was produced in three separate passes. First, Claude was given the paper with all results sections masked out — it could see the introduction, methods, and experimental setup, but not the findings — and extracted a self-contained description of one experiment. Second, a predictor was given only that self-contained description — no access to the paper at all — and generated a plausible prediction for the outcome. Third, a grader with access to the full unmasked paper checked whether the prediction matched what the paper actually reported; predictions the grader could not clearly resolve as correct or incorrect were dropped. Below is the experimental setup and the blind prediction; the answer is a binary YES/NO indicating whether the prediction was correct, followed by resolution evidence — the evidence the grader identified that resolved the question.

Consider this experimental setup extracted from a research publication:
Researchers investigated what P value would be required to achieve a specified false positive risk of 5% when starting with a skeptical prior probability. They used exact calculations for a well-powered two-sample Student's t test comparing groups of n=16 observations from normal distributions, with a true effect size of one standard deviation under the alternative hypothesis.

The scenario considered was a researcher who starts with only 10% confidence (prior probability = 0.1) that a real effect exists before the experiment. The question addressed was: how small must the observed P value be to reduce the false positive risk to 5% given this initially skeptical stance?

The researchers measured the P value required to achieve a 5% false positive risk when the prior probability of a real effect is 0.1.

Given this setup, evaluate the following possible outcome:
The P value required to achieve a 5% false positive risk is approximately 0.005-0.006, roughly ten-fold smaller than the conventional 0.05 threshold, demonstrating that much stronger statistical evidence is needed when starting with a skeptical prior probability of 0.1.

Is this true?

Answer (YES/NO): NO